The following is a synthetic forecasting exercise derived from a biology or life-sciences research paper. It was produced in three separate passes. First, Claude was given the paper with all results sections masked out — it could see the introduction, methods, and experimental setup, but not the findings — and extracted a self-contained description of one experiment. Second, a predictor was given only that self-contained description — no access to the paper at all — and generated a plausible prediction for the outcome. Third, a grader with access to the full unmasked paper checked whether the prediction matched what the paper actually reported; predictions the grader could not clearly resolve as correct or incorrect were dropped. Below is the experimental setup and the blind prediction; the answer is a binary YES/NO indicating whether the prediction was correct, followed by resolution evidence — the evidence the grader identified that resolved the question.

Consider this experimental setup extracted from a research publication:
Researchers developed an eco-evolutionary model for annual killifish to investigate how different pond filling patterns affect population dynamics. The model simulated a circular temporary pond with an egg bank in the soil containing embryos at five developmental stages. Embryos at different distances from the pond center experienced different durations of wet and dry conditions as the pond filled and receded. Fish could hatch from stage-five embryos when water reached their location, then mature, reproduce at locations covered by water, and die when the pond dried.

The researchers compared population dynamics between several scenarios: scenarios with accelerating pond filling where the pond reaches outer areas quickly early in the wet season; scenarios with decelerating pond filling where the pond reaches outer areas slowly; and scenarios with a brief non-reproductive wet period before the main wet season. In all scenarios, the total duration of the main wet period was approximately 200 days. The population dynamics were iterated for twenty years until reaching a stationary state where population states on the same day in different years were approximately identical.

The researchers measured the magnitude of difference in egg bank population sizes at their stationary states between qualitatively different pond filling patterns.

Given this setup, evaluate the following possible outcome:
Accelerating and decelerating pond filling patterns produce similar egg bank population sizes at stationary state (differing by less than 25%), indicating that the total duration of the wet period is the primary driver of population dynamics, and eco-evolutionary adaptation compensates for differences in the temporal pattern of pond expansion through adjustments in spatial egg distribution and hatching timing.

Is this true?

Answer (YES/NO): NO